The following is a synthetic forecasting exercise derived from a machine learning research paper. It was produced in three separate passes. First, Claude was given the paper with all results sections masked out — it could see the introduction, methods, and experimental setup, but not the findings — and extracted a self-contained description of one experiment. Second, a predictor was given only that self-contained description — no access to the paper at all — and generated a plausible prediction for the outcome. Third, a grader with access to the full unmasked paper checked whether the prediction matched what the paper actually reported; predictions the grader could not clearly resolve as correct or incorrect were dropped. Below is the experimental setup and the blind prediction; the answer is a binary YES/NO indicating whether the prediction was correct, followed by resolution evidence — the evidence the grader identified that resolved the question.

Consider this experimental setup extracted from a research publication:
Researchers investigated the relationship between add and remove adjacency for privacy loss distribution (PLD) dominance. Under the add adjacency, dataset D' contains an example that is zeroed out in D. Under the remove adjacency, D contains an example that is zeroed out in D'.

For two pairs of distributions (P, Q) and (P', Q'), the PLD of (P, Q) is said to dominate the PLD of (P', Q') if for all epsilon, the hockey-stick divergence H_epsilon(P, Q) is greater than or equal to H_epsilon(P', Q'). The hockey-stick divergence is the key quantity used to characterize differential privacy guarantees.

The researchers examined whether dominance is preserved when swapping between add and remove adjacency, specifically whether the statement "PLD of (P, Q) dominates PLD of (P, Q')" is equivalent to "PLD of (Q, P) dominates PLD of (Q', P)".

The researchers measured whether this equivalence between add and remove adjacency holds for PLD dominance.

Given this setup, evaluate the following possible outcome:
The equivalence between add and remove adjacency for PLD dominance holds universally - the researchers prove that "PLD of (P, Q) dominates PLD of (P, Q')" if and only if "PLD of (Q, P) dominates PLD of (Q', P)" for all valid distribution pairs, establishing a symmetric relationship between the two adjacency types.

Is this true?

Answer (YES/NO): NO